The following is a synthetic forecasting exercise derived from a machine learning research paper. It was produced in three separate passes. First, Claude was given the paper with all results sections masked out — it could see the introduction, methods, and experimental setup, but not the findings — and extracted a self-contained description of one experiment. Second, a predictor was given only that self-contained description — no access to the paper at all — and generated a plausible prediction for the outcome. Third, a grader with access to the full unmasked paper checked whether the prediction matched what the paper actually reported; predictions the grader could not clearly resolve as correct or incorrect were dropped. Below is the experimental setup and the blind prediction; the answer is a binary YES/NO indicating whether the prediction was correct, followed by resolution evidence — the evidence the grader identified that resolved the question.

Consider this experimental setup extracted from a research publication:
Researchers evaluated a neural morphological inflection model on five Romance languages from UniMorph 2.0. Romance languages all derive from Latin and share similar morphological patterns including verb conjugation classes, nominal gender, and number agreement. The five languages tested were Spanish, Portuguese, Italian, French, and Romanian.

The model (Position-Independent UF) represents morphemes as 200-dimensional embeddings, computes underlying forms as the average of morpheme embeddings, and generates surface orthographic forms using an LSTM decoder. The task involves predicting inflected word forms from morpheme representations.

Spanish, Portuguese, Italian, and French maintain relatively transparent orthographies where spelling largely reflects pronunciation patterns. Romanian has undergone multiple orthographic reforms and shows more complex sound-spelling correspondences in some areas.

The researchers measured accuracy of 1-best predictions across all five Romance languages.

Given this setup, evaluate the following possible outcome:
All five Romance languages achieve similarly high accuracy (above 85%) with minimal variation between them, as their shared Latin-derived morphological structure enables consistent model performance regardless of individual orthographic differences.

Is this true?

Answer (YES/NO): NO